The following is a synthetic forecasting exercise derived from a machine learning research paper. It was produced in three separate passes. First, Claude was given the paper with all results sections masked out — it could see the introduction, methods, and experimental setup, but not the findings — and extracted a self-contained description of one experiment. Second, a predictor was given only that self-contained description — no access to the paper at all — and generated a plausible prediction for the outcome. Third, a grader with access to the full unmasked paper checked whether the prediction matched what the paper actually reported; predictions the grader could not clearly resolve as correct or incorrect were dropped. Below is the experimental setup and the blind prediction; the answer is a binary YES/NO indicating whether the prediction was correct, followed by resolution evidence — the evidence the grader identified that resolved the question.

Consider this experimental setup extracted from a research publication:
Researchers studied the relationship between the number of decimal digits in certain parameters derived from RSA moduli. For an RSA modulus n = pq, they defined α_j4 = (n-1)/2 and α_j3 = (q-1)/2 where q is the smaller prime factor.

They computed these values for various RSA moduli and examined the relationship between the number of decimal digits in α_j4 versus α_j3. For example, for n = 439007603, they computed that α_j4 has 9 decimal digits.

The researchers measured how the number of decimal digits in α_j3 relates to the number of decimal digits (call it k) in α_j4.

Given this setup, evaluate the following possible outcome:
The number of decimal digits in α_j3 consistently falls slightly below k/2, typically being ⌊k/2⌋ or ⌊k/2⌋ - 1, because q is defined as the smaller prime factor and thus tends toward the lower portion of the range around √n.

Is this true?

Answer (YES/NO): NO